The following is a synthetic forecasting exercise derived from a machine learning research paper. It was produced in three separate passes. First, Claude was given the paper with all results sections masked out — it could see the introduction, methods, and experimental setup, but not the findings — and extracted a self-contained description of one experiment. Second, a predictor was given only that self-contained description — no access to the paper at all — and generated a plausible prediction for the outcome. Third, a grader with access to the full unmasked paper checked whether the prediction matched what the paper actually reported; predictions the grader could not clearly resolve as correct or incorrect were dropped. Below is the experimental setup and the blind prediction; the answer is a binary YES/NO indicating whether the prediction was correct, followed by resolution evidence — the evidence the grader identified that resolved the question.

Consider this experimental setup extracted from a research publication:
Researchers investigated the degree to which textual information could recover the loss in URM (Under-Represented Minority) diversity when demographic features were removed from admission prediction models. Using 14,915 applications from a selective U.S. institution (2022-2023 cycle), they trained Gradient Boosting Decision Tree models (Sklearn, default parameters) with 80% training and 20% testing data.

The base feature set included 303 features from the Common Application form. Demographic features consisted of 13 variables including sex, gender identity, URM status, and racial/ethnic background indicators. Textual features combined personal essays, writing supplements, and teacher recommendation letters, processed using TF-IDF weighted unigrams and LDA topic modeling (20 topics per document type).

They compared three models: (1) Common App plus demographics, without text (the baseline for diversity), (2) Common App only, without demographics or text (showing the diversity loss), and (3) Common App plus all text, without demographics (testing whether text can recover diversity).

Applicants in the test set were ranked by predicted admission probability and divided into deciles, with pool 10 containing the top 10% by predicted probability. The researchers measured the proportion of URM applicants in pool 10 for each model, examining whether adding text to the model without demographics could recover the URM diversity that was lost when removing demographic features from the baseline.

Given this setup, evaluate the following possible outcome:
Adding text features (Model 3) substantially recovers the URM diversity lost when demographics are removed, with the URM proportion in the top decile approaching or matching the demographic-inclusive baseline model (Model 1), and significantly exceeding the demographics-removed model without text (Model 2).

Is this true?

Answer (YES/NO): NO